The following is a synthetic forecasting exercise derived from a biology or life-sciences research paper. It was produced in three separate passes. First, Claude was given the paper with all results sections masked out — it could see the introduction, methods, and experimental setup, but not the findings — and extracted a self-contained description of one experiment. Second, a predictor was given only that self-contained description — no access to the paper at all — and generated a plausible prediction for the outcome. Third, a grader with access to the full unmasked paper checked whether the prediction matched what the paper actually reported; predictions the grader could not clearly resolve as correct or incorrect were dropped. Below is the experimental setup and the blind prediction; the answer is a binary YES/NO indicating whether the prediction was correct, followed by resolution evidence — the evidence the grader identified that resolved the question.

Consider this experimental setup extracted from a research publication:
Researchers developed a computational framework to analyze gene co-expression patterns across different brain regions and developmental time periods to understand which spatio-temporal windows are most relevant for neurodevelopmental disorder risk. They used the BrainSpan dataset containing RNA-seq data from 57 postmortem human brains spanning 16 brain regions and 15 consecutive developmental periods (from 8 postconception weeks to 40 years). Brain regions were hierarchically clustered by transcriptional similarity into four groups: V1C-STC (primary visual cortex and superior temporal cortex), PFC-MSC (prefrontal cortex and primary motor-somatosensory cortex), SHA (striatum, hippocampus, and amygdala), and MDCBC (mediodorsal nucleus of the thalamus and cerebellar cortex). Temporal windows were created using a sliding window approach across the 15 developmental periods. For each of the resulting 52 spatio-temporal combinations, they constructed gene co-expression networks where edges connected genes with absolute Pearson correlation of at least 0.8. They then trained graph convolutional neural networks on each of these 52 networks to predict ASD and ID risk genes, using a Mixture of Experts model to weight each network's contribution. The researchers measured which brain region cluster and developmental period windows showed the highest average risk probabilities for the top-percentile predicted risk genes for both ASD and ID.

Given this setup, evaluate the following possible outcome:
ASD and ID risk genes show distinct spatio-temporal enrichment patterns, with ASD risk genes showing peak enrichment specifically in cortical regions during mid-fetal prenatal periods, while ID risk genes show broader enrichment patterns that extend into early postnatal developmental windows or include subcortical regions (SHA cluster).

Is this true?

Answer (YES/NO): NO